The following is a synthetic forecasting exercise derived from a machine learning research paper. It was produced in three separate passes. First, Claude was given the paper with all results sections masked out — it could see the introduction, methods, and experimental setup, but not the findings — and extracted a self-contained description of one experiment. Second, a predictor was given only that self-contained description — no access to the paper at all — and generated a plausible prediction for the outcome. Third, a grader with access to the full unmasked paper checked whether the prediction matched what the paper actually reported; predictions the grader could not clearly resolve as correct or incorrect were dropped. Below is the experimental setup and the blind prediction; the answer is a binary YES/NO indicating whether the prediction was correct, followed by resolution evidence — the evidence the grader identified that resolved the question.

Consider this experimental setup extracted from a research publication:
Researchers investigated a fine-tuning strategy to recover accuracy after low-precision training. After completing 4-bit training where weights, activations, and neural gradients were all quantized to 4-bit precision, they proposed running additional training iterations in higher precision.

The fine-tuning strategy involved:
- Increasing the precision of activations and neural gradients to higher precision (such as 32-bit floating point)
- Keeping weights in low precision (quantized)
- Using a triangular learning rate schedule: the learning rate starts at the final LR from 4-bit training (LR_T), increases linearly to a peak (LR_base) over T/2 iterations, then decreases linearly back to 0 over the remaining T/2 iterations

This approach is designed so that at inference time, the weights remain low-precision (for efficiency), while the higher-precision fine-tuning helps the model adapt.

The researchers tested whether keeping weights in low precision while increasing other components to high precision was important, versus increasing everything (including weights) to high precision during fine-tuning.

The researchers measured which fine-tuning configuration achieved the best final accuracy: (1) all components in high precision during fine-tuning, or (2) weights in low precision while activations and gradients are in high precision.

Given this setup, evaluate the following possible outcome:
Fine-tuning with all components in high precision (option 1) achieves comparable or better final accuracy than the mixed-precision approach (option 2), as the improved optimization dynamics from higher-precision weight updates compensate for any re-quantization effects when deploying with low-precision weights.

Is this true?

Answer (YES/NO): NO